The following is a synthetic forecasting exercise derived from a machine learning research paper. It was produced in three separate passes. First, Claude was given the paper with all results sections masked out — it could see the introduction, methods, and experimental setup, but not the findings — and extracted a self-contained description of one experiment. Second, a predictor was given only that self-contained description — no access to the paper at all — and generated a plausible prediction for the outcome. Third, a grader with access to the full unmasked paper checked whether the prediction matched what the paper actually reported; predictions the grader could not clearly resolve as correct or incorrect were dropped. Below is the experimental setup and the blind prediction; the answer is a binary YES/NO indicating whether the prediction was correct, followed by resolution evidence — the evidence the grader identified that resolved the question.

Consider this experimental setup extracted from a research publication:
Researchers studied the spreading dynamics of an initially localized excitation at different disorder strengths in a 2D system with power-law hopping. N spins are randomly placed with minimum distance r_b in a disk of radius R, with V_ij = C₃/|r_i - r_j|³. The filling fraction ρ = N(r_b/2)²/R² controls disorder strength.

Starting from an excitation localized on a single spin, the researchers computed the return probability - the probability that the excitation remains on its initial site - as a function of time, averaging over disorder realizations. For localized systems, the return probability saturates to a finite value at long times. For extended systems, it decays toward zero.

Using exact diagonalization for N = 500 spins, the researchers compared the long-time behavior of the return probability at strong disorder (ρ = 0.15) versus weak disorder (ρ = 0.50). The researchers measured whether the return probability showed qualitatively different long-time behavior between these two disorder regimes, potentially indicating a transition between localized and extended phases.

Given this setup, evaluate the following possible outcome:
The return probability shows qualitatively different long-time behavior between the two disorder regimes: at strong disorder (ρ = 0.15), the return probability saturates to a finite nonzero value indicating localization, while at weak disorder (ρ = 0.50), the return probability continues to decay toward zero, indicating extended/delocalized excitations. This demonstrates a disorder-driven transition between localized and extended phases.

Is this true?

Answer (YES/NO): NO